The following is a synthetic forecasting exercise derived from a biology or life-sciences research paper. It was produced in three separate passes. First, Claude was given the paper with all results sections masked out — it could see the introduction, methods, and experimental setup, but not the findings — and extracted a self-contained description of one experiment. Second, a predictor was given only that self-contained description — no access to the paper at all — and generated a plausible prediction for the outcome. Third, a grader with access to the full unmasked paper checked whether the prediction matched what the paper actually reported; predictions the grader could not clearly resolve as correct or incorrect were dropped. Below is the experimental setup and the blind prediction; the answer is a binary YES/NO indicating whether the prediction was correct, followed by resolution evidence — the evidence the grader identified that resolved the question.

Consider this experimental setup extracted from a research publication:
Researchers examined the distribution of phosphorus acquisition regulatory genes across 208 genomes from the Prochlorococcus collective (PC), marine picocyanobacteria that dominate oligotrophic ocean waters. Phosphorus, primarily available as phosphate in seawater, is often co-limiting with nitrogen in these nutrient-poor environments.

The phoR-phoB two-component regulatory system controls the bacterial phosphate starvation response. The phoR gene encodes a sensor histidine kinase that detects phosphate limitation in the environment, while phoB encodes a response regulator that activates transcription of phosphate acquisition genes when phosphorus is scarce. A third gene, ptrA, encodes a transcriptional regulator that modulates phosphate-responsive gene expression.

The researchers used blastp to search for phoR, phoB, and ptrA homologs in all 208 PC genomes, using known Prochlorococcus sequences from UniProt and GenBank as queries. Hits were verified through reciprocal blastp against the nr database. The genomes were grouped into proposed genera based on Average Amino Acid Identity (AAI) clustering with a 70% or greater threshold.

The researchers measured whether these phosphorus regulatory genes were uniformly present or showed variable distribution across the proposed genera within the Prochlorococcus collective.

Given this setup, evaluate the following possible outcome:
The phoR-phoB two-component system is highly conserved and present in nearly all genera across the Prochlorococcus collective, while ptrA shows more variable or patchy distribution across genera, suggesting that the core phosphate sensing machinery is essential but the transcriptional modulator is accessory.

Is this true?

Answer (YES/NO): NO